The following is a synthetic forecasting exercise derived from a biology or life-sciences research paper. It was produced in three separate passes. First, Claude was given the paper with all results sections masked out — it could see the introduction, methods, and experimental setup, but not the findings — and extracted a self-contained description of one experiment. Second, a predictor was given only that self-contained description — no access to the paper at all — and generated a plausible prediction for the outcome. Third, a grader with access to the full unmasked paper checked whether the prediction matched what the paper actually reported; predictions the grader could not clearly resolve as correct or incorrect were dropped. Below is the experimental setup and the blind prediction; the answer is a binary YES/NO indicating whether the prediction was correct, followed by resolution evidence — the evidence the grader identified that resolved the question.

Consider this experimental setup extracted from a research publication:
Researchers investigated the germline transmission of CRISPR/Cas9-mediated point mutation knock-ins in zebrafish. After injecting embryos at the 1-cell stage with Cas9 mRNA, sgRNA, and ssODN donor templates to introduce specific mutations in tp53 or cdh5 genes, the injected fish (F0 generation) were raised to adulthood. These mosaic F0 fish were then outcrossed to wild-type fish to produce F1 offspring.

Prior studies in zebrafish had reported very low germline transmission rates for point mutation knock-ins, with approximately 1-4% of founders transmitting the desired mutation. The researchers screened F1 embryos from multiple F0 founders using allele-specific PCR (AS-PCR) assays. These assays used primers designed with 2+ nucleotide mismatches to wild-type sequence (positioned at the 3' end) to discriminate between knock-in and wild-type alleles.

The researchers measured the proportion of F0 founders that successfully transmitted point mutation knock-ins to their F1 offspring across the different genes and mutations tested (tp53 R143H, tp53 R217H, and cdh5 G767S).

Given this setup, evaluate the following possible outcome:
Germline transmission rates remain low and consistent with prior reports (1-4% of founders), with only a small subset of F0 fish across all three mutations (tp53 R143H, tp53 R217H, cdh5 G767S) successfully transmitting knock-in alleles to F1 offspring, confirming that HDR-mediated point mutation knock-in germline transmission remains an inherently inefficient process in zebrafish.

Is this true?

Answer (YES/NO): NO